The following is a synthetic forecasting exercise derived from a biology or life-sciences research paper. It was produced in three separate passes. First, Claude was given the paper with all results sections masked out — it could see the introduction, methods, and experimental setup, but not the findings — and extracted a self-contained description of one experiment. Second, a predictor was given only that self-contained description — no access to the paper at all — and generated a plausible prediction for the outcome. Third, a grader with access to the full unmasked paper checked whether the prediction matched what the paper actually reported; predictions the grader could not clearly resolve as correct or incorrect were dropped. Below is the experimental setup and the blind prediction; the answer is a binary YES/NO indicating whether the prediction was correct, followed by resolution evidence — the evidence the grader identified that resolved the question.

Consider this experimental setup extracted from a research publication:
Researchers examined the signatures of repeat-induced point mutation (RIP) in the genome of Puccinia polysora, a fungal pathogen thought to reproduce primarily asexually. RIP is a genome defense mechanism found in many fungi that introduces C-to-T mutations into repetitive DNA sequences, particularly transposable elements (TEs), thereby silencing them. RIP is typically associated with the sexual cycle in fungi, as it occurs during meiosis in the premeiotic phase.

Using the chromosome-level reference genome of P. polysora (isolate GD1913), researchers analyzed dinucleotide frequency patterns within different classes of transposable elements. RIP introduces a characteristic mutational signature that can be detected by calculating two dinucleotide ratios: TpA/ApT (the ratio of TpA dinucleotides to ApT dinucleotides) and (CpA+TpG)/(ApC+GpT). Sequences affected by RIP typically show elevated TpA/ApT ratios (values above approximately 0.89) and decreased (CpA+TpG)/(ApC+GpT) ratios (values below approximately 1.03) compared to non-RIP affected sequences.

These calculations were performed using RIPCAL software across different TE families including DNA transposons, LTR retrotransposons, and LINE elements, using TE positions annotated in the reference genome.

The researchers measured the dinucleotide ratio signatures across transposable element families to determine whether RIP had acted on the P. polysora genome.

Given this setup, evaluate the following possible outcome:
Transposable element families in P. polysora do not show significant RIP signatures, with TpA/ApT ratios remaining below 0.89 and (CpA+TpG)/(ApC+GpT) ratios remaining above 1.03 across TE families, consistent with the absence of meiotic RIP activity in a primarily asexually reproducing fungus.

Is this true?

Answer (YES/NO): YES